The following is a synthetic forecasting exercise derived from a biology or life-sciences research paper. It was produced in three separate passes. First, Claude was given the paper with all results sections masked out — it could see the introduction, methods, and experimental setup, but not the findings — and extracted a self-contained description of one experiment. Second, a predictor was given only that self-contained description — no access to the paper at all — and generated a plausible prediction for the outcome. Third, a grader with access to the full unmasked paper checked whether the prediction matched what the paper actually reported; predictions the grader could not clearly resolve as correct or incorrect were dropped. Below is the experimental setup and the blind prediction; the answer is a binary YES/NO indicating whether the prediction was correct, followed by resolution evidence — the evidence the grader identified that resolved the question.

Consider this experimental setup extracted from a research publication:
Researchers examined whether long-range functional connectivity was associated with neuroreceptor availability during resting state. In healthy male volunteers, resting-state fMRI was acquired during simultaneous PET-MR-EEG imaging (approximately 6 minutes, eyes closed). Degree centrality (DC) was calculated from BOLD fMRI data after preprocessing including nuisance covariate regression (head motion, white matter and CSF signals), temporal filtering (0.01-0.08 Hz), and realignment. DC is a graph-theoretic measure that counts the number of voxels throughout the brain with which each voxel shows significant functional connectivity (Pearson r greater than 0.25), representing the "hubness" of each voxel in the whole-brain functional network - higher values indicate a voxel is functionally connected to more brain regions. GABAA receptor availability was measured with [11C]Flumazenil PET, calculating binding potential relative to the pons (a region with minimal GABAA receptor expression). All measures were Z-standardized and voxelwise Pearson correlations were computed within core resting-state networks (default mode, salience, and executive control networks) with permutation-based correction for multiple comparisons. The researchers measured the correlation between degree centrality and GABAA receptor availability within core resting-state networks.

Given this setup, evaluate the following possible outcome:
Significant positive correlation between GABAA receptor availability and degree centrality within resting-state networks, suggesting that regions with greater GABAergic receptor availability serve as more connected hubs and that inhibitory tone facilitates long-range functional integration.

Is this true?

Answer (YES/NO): YES